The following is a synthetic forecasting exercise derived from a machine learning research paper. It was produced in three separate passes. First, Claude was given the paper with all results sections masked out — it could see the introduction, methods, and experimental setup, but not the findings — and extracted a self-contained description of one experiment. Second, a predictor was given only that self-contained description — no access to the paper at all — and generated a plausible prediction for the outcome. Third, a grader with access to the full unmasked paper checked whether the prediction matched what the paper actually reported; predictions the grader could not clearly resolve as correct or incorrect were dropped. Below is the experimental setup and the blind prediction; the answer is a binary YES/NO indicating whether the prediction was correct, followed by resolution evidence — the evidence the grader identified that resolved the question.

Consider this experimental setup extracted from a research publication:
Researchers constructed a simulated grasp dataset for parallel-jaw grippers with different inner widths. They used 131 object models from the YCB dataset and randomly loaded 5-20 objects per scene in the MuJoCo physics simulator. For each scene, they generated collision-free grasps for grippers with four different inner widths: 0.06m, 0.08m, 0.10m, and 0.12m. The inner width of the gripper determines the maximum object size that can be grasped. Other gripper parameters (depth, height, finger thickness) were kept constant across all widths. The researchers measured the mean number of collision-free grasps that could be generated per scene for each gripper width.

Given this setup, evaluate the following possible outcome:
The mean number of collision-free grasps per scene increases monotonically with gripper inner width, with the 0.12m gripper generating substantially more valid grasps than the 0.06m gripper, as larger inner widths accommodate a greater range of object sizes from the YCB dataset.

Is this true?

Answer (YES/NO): YES